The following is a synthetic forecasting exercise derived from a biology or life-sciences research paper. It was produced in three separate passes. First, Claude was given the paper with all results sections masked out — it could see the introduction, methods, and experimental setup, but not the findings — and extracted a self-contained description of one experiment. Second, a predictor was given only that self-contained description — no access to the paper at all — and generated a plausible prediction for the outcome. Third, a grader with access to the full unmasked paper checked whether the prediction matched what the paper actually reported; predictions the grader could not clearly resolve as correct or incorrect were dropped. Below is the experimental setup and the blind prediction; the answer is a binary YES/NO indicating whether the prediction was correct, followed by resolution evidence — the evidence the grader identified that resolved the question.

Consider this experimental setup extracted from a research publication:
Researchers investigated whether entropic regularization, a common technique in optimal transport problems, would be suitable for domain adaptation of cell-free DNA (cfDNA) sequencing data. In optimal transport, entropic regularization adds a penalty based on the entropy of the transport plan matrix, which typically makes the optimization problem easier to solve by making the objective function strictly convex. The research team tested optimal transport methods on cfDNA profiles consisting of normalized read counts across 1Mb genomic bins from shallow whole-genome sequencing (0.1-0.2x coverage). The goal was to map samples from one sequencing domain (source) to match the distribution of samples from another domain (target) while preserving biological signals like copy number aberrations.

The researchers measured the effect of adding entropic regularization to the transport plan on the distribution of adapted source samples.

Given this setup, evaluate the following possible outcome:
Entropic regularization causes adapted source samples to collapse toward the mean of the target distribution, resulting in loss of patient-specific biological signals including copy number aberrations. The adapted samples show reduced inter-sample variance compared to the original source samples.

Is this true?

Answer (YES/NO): YES